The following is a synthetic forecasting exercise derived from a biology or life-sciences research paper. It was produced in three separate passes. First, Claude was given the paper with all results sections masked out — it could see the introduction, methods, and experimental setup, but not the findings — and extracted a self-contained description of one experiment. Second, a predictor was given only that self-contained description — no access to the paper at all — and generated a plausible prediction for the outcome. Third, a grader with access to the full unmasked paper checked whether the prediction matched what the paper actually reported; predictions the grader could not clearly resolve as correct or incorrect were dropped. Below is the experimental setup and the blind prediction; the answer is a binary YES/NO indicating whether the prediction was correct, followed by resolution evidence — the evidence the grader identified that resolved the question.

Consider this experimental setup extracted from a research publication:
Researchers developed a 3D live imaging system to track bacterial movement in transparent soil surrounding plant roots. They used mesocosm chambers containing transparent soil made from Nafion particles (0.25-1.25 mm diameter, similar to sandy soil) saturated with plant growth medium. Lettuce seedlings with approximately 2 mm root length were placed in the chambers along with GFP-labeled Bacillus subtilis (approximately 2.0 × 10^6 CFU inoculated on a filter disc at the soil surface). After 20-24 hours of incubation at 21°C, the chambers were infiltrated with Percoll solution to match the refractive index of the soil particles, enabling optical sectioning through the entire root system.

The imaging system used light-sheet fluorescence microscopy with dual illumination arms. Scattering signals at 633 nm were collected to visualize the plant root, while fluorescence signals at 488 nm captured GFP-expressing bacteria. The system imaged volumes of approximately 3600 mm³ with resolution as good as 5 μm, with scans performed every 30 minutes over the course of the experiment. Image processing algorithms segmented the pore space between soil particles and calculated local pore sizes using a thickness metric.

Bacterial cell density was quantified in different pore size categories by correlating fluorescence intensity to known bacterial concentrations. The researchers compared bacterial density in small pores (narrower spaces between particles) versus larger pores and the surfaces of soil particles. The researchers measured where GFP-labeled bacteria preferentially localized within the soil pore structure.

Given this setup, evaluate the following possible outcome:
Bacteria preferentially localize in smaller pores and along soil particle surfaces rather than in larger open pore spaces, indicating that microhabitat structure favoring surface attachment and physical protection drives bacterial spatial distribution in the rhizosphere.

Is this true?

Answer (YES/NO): NO